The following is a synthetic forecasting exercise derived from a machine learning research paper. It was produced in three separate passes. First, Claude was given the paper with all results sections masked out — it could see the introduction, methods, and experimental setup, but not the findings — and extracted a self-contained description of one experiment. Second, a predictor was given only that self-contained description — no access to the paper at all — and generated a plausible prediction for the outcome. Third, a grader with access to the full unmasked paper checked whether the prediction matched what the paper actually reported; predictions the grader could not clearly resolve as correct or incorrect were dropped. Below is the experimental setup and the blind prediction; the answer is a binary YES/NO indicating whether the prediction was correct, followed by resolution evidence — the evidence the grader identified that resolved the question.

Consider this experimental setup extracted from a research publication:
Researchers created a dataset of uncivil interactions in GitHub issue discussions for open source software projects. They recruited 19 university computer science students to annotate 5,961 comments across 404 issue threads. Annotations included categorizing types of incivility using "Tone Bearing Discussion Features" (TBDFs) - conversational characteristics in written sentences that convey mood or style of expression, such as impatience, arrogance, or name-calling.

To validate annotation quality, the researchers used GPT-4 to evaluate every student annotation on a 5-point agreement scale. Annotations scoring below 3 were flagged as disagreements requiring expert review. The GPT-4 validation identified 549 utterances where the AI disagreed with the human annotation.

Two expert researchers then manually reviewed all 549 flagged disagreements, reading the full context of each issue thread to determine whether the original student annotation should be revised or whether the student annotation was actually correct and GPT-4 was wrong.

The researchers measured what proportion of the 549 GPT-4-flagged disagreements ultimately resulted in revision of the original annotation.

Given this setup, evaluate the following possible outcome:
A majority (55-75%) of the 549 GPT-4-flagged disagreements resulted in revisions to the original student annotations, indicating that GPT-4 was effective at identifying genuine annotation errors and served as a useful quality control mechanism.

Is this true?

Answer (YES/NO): YES